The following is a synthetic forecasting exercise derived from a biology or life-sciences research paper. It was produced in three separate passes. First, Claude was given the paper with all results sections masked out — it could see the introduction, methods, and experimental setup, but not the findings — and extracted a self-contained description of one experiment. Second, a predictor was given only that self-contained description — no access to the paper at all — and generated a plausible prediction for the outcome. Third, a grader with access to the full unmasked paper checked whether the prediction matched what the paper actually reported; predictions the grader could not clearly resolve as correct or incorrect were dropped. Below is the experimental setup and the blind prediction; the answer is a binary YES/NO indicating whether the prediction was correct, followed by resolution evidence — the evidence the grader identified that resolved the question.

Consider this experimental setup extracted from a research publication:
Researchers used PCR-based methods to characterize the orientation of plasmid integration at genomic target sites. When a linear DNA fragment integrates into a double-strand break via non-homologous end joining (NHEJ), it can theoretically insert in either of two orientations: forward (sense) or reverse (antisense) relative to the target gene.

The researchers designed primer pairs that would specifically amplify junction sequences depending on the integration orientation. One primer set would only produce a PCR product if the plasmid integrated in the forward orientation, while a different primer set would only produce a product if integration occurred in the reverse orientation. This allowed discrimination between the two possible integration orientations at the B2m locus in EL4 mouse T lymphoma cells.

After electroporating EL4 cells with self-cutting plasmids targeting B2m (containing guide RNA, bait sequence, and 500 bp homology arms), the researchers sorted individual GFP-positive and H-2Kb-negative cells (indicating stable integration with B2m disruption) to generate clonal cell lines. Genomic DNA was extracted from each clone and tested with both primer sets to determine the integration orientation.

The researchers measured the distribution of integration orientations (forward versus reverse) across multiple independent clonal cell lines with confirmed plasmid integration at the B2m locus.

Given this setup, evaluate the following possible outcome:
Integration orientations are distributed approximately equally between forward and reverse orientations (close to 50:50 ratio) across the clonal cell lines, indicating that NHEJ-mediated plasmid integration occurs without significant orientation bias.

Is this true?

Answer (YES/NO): NO